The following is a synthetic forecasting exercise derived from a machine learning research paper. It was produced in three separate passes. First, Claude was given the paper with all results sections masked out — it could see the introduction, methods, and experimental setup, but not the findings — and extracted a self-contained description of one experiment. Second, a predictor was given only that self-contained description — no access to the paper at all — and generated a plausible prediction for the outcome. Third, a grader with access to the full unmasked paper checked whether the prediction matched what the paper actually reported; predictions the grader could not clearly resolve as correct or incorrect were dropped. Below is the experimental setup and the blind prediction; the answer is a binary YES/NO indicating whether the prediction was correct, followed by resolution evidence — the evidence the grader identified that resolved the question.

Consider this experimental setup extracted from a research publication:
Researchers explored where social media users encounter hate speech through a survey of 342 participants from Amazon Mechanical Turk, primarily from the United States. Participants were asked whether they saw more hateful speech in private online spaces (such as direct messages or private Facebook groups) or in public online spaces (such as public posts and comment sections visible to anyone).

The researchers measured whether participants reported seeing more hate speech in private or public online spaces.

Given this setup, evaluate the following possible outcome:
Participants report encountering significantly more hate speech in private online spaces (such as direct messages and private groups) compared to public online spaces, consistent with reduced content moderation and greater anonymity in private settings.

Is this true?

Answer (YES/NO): NO